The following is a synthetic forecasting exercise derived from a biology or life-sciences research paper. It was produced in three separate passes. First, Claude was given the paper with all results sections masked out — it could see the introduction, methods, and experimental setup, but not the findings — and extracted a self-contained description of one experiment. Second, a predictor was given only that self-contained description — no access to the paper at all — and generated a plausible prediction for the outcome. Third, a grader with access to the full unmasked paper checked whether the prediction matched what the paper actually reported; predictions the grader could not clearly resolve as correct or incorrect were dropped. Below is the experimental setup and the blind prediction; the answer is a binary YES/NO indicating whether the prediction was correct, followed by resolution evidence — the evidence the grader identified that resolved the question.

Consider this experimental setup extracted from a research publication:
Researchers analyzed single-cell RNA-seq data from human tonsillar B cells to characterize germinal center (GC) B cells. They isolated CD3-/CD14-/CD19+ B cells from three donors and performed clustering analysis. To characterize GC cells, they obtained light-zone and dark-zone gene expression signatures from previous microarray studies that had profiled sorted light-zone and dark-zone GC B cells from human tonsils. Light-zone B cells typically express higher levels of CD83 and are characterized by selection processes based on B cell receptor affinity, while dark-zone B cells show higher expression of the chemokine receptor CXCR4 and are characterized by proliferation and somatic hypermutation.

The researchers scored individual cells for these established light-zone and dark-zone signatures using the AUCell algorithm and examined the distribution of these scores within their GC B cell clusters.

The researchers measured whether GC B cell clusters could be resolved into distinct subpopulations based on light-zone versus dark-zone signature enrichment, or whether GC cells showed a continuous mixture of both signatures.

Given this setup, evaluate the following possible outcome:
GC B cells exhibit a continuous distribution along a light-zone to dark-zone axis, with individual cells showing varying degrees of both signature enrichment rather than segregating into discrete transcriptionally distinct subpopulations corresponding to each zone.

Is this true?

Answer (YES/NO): NO